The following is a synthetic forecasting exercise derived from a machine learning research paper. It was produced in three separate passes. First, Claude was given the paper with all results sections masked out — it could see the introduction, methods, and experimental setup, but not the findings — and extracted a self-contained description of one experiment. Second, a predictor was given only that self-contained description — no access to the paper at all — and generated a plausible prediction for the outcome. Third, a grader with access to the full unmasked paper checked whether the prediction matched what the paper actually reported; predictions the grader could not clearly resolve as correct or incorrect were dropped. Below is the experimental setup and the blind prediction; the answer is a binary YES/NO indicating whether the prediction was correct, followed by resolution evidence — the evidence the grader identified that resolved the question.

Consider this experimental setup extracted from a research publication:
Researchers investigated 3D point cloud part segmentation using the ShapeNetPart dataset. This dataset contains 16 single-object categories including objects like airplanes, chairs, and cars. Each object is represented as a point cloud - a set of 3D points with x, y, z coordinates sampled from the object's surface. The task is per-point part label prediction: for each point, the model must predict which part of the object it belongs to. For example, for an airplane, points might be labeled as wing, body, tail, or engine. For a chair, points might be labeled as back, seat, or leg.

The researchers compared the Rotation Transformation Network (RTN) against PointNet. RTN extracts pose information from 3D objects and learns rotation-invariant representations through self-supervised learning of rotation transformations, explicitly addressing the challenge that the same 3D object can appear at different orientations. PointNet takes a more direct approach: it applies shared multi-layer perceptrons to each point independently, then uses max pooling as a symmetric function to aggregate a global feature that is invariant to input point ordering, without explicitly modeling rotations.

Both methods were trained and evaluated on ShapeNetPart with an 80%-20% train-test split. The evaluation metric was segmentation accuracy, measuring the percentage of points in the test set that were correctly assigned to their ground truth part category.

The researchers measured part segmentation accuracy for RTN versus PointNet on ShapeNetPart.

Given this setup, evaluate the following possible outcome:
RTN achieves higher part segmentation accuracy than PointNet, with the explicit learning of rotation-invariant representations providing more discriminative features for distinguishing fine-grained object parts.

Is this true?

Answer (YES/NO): YES